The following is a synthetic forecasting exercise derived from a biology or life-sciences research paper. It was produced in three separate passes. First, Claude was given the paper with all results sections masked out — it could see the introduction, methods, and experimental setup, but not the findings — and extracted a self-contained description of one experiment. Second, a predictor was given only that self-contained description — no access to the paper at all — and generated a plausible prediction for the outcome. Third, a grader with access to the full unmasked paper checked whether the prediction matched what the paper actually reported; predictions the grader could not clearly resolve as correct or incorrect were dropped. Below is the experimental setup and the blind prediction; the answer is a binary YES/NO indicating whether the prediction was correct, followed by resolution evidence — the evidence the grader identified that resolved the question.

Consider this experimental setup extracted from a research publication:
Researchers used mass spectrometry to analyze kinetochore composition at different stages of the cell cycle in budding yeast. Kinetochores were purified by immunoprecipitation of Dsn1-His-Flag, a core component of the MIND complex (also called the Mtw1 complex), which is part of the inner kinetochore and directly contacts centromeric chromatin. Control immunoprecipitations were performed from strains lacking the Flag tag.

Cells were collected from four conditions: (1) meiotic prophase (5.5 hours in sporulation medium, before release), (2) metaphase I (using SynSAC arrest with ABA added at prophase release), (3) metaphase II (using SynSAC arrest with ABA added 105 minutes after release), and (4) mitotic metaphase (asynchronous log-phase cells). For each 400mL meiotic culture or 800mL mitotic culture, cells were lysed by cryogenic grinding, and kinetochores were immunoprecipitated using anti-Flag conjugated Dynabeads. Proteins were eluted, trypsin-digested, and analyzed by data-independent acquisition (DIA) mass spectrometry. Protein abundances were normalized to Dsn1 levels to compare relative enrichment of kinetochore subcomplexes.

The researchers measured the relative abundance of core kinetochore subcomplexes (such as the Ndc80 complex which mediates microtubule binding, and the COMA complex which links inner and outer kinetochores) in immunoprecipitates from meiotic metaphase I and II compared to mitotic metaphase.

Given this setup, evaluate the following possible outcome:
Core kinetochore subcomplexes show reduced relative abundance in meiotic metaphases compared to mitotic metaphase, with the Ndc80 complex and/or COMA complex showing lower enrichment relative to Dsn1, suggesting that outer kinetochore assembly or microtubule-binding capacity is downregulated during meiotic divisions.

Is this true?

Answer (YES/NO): NO